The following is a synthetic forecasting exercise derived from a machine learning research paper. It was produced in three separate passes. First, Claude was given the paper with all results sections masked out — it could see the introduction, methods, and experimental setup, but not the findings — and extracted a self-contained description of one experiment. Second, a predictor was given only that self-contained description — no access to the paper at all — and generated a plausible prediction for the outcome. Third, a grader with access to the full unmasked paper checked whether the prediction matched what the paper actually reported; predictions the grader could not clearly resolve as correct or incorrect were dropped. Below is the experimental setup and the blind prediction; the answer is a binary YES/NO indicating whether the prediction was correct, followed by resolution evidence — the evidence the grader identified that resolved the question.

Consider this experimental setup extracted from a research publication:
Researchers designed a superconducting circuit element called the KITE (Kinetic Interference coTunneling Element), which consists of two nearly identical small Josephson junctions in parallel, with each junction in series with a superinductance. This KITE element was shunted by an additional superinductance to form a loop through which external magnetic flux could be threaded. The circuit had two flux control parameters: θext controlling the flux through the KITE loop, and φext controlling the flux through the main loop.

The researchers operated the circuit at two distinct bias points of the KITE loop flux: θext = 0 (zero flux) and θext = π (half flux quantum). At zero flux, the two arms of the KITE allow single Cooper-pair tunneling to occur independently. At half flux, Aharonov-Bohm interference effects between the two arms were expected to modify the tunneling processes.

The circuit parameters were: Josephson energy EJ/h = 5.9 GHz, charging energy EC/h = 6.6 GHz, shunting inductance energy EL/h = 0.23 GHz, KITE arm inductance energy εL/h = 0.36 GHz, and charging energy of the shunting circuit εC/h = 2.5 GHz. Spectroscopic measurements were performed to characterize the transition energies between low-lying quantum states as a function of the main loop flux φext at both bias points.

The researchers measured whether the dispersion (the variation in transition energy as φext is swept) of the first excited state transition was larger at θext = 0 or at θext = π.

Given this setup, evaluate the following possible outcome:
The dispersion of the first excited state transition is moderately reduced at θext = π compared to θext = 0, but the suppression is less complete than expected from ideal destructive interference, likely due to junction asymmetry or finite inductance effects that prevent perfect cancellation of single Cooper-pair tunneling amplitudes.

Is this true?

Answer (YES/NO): NO